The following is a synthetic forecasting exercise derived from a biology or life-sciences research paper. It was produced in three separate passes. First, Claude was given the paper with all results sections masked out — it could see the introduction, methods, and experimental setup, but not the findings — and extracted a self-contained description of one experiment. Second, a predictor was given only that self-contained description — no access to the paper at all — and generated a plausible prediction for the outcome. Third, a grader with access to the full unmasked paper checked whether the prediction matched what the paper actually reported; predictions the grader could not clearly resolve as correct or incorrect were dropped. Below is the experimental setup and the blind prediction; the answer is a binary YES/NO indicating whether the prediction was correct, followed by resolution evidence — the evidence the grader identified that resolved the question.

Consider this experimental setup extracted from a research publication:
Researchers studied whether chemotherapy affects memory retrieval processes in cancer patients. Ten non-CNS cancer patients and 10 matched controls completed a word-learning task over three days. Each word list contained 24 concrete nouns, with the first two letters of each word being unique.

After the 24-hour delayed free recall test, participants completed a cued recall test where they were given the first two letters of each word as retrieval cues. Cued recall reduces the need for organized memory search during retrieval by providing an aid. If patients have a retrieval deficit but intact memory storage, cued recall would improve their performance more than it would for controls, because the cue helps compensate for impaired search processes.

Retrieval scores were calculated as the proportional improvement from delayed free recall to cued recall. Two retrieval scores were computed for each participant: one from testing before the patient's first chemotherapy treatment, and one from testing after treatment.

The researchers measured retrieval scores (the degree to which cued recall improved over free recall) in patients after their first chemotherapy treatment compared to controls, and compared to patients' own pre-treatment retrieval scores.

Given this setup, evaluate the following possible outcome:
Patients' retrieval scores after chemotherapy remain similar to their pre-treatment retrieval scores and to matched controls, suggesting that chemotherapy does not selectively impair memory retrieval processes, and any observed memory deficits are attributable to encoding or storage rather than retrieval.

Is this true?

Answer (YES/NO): NO